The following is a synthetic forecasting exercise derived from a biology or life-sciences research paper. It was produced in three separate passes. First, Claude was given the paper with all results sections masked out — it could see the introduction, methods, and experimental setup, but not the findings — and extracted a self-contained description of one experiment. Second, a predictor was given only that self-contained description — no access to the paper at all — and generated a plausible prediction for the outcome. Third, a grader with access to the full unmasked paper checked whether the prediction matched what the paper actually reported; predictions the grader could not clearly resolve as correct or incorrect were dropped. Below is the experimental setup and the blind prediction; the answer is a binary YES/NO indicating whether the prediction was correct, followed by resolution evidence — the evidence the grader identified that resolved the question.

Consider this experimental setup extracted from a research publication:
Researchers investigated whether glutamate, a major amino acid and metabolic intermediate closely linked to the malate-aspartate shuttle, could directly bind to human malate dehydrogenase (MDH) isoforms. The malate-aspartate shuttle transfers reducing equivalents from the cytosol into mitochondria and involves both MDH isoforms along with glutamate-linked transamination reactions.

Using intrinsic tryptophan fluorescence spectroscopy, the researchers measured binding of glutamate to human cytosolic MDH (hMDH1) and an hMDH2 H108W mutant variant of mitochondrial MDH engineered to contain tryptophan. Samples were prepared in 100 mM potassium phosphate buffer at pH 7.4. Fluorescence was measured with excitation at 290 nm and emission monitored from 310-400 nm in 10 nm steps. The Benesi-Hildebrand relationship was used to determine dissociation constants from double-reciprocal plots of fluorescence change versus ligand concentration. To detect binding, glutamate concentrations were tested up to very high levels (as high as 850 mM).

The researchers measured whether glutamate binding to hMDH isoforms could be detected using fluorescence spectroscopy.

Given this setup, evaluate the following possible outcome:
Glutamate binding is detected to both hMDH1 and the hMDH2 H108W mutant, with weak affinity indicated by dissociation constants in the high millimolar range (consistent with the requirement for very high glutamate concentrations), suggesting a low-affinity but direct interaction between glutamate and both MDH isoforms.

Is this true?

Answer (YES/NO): NO